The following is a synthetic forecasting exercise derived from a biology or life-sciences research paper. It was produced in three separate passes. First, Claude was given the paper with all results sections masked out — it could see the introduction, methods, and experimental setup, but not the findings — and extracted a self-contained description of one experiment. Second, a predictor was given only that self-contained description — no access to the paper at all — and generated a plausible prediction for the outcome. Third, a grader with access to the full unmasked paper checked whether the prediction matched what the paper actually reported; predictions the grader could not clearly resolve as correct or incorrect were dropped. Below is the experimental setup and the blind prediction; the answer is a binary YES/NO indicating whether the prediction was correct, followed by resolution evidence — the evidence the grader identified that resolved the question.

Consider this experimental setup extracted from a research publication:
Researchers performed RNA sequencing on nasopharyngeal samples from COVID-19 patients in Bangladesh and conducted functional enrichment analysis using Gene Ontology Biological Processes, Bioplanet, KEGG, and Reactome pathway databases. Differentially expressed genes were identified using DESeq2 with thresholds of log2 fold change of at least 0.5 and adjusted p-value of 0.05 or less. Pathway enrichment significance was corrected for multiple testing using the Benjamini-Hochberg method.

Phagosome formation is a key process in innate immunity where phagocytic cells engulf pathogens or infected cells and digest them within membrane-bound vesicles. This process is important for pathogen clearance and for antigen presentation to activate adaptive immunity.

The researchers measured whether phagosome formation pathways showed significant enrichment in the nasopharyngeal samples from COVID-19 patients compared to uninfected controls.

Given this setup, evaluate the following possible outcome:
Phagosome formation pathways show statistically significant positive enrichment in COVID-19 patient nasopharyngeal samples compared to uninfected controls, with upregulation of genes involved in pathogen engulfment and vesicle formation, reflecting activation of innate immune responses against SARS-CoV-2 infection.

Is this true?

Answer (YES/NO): NO